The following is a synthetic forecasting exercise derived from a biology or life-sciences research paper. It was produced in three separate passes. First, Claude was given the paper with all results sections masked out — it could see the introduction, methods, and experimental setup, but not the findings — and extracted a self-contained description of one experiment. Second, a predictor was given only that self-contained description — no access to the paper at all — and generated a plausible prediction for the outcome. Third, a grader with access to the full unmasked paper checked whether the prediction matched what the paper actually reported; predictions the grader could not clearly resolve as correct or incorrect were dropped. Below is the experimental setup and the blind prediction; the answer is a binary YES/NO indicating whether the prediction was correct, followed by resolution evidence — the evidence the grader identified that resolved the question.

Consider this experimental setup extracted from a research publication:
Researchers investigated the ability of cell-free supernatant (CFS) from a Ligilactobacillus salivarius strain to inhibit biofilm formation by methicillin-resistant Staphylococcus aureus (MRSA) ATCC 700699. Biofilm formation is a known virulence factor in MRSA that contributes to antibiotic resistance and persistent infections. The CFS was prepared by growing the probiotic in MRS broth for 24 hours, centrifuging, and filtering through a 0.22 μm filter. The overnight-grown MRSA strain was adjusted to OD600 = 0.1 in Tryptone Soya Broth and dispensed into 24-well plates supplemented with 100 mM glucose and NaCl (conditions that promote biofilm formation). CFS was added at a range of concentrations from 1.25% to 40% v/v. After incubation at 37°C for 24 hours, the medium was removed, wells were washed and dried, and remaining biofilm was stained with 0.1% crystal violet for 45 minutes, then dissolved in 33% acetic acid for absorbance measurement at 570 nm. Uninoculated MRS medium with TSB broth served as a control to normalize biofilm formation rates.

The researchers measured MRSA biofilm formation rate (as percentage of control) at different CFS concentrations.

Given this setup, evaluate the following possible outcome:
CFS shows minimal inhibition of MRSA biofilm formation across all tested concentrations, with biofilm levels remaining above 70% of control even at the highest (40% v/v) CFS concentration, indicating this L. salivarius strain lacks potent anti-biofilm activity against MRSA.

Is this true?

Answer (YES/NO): NO